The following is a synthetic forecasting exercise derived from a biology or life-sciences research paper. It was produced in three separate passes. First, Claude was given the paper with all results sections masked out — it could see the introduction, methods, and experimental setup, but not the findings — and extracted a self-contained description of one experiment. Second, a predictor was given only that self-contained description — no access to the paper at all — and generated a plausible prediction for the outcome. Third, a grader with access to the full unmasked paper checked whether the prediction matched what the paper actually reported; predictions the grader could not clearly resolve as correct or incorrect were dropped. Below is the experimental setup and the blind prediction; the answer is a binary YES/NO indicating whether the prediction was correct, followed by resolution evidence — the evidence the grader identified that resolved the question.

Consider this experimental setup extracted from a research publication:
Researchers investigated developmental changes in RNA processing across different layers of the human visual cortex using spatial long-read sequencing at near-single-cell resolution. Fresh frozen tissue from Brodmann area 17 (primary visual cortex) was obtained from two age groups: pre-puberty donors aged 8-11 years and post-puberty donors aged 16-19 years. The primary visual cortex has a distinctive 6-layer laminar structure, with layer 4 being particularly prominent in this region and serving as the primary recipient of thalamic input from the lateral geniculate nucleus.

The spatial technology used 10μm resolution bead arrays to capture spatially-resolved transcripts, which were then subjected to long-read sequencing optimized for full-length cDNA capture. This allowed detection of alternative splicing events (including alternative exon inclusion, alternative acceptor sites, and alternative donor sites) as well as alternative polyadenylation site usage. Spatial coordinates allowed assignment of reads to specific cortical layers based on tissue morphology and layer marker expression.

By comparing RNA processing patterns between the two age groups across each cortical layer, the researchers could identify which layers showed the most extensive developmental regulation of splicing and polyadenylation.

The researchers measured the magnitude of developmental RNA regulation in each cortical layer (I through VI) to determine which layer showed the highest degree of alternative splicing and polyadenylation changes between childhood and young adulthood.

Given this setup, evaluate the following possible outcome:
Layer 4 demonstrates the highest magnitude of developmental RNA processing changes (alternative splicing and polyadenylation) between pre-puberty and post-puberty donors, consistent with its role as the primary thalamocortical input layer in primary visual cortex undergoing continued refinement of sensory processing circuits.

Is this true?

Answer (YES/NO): YES